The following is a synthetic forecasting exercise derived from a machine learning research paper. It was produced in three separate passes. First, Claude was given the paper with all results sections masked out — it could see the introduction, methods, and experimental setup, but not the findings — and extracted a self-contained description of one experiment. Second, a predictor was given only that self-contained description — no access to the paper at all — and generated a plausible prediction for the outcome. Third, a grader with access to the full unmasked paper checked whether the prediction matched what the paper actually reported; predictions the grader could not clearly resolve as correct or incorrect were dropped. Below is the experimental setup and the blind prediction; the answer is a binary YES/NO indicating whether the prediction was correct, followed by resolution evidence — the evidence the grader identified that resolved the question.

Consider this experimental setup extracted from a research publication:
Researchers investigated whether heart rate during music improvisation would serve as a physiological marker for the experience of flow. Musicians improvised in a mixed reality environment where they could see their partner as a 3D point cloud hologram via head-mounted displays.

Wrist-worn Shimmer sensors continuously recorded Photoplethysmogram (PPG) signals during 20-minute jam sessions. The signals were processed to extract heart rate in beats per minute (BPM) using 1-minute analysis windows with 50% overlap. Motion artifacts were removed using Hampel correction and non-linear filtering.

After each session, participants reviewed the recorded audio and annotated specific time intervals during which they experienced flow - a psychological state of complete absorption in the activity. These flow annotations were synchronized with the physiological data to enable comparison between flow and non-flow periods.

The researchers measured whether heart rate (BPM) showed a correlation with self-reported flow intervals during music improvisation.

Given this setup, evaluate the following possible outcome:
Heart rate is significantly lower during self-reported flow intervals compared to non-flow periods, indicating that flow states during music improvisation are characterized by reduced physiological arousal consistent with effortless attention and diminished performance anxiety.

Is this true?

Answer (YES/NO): NO